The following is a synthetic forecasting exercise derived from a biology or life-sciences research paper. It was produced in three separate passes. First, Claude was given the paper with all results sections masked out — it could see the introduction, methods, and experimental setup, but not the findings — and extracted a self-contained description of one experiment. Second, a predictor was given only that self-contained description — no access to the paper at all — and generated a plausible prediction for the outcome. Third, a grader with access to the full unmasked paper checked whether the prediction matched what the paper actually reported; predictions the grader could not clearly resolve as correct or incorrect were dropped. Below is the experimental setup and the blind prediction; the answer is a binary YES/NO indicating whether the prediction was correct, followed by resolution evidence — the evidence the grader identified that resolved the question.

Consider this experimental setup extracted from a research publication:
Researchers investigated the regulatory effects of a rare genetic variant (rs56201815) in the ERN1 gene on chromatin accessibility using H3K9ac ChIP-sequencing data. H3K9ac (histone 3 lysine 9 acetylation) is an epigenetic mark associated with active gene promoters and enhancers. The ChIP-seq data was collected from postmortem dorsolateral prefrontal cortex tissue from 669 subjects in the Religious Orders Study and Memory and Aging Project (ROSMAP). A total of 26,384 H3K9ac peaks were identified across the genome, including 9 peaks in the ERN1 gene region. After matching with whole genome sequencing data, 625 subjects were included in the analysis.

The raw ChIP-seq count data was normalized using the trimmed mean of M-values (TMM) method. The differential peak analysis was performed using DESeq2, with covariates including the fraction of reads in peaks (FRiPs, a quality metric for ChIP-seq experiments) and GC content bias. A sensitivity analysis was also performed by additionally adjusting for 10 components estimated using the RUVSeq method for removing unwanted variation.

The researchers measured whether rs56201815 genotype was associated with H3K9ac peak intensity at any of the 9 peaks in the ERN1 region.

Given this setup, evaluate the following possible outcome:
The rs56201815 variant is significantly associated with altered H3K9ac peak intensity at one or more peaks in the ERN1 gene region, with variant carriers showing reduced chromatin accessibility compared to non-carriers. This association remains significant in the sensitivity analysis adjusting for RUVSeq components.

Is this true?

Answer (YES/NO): NO